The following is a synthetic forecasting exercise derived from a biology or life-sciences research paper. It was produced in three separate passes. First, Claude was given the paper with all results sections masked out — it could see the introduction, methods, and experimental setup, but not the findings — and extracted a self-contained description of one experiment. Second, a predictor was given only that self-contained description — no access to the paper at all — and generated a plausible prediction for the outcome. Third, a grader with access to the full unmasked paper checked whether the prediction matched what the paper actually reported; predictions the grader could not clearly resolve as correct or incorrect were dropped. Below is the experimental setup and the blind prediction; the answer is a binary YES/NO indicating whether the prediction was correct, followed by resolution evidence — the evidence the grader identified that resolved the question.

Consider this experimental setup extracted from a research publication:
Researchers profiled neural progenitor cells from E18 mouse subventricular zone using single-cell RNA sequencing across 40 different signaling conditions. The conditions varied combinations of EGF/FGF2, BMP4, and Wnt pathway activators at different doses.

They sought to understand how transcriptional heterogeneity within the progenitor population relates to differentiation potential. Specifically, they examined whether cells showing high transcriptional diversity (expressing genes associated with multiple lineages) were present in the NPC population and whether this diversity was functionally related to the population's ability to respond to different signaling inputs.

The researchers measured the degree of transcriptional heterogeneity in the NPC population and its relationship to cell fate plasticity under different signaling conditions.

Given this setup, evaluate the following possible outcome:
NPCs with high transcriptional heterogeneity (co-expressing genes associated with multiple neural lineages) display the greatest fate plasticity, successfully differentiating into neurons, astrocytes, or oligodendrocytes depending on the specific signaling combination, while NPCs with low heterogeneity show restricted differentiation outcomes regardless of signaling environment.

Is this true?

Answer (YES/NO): YES